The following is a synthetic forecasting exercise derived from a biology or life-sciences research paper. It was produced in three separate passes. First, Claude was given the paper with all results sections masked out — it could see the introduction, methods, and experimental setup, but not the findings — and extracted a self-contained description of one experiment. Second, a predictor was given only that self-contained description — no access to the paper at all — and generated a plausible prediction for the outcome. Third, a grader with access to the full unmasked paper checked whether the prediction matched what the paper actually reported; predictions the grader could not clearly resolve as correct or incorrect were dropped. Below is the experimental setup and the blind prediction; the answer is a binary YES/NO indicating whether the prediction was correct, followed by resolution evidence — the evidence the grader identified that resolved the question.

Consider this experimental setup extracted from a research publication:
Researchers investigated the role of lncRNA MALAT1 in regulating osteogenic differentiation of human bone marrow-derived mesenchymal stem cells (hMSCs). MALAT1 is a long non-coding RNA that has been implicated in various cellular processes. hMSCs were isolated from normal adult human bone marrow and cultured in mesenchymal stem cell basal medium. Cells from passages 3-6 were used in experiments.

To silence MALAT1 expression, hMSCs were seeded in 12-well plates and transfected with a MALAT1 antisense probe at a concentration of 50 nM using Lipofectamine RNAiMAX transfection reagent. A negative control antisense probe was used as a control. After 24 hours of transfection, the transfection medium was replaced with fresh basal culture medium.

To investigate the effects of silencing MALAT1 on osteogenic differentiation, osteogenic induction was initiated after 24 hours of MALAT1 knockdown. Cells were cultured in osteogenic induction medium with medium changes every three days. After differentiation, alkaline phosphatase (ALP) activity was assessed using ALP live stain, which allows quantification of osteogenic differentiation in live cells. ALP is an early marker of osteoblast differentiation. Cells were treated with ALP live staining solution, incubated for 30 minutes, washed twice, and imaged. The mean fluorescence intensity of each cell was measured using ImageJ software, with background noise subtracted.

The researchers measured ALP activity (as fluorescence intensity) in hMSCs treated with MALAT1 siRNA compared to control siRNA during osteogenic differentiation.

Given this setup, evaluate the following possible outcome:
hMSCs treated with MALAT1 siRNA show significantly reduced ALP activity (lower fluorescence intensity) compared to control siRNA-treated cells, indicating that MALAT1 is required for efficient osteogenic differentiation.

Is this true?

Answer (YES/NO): NO